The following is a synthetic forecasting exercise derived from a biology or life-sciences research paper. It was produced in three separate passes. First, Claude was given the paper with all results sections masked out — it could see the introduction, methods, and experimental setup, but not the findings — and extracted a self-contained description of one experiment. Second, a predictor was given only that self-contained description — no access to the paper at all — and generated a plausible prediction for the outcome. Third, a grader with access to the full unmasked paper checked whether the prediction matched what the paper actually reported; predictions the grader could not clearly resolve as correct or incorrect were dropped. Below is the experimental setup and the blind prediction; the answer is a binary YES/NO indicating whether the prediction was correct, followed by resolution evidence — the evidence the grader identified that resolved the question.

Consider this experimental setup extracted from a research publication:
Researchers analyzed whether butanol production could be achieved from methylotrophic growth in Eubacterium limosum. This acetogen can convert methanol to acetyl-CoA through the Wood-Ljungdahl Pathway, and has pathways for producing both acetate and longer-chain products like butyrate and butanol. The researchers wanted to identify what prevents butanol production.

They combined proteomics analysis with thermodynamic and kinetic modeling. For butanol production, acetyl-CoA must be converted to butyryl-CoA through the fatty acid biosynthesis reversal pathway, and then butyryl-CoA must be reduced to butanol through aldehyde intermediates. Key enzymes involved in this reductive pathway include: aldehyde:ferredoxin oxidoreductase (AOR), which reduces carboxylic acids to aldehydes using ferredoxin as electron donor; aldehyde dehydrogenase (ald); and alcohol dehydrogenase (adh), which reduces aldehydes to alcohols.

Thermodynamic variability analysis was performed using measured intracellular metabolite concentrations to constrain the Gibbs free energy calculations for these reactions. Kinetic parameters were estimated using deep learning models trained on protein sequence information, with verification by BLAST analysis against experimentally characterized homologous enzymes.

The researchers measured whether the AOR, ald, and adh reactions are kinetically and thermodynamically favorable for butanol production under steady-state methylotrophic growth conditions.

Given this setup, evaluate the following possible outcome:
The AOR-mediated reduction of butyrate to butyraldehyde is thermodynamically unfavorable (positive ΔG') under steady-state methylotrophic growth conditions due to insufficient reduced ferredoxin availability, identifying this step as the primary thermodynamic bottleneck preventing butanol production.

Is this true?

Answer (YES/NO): NO